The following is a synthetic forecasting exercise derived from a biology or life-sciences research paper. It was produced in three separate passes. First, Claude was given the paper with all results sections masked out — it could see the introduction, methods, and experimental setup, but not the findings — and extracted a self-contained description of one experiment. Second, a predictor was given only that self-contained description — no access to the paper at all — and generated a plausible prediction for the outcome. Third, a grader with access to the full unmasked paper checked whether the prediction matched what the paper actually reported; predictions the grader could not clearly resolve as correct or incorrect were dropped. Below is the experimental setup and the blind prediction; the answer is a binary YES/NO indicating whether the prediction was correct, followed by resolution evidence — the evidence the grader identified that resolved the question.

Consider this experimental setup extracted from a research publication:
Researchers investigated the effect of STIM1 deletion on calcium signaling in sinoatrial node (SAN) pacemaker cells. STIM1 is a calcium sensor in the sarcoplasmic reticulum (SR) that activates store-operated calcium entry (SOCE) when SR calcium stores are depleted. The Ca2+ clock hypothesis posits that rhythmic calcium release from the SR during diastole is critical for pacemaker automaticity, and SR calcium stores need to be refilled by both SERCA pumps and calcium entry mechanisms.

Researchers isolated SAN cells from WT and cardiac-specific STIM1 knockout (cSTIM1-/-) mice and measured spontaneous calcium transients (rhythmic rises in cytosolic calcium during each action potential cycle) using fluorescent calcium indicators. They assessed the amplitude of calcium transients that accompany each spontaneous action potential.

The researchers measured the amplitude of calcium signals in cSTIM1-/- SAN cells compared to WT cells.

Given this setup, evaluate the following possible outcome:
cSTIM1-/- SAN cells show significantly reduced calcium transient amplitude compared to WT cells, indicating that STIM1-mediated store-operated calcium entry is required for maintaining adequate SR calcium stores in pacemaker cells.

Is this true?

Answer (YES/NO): YES